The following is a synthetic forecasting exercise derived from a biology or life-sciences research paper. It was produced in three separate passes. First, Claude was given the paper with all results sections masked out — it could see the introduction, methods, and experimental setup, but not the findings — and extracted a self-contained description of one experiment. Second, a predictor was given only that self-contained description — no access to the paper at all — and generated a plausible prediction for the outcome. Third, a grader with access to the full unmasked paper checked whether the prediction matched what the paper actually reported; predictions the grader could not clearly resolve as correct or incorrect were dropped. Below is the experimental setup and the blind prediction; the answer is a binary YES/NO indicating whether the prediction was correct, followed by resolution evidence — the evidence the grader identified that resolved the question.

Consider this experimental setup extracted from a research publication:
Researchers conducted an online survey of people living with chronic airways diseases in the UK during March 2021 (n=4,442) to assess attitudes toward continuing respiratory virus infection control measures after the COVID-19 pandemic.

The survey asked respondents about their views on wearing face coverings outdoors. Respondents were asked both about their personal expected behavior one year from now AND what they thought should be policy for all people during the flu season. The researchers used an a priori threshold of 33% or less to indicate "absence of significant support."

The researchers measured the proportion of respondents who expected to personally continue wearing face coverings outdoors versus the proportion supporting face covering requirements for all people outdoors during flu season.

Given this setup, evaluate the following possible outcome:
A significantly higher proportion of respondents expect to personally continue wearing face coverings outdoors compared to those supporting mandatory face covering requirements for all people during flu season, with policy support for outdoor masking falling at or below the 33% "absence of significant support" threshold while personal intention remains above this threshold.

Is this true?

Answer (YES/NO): NO